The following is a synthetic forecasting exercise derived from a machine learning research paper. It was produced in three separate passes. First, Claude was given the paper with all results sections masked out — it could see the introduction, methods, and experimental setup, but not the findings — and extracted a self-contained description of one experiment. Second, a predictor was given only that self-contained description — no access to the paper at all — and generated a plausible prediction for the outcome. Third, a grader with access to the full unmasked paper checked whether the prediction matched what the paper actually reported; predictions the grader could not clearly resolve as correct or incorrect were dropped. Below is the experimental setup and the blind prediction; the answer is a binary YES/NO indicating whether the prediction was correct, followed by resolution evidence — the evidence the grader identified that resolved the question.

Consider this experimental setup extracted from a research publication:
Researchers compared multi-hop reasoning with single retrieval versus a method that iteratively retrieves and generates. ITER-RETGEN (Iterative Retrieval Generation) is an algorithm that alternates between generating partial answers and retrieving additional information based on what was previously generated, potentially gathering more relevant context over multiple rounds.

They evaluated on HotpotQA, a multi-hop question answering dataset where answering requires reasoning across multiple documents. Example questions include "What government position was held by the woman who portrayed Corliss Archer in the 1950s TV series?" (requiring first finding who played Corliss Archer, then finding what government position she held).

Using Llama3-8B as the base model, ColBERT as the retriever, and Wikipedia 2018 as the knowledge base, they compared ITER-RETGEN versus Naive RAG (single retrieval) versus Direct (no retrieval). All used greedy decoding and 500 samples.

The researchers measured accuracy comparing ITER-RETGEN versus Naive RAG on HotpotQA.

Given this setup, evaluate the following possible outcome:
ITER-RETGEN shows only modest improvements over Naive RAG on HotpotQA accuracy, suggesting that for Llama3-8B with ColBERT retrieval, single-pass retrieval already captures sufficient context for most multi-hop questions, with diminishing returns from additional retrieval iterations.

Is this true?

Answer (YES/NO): YES